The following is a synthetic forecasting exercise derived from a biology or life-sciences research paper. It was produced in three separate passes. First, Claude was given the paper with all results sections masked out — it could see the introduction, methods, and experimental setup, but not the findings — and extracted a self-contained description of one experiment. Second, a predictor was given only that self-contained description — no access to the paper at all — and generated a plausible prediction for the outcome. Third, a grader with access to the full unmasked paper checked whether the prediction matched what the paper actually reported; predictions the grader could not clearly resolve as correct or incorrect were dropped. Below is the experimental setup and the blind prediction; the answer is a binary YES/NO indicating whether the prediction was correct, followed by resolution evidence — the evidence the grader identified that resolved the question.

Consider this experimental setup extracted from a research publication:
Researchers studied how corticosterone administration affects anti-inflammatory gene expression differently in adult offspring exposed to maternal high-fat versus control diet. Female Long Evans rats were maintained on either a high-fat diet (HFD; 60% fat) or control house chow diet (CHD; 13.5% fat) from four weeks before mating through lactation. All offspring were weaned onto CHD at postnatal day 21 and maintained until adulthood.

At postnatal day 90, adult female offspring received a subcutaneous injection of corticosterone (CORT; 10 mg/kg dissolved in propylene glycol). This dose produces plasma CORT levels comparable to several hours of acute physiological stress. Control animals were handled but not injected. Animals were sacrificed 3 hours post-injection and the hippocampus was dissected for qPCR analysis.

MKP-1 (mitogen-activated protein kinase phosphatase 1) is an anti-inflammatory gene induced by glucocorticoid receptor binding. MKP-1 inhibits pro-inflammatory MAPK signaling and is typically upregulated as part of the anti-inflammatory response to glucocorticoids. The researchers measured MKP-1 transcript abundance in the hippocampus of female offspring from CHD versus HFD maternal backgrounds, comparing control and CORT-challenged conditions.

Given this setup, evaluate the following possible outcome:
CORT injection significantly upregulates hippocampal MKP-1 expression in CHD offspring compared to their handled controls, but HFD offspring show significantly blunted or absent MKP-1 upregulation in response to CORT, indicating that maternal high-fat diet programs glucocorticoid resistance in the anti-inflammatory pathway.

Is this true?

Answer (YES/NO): NO